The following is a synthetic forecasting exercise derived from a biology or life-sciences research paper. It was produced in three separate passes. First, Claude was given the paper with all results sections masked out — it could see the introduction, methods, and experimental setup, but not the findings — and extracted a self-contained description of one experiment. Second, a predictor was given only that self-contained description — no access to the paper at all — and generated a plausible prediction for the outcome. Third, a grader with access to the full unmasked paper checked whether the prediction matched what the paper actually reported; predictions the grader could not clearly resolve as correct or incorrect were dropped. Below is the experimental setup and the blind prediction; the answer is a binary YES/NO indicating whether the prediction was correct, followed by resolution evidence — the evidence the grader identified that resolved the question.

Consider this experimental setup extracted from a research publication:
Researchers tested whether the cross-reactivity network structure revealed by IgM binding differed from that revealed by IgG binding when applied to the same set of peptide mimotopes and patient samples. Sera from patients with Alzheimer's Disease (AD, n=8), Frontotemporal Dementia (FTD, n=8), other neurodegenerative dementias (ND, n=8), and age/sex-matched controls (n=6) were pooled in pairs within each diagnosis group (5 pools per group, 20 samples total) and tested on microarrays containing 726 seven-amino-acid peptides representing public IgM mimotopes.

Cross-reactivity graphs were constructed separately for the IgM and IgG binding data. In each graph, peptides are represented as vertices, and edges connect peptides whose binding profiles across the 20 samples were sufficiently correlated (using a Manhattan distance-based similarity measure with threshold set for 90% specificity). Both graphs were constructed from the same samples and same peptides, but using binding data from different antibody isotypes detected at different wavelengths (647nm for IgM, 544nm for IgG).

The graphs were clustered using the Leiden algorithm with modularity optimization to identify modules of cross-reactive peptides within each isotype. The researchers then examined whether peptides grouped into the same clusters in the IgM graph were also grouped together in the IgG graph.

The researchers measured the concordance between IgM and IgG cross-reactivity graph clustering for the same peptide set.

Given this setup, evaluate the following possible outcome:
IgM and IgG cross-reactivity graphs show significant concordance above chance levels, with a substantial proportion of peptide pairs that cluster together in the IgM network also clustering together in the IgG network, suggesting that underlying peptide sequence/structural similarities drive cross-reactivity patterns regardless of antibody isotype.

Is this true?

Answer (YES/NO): NO